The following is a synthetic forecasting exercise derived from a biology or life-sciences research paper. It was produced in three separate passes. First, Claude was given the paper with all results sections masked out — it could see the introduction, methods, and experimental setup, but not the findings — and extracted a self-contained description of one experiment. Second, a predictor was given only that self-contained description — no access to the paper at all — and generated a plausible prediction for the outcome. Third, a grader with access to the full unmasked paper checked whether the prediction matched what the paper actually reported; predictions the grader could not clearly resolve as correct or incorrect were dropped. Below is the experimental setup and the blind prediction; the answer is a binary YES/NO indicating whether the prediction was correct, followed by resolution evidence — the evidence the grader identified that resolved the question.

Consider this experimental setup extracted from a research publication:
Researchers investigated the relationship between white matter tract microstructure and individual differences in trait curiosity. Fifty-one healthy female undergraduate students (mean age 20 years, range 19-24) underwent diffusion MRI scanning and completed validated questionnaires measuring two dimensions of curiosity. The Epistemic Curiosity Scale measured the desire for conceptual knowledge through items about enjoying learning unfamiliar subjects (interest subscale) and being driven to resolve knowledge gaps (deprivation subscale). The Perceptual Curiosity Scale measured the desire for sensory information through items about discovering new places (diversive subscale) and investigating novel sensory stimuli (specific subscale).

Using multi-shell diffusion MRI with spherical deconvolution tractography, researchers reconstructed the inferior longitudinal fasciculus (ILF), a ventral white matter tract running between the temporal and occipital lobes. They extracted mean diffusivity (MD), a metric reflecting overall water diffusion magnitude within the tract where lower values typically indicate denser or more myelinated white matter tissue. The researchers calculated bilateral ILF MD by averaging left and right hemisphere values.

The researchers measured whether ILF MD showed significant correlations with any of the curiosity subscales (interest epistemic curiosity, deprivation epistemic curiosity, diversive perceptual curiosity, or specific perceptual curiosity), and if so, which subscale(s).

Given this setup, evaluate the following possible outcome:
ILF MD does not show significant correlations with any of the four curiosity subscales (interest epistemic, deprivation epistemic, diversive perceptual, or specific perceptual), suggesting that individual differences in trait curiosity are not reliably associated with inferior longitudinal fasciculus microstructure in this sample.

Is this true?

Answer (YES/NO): NO